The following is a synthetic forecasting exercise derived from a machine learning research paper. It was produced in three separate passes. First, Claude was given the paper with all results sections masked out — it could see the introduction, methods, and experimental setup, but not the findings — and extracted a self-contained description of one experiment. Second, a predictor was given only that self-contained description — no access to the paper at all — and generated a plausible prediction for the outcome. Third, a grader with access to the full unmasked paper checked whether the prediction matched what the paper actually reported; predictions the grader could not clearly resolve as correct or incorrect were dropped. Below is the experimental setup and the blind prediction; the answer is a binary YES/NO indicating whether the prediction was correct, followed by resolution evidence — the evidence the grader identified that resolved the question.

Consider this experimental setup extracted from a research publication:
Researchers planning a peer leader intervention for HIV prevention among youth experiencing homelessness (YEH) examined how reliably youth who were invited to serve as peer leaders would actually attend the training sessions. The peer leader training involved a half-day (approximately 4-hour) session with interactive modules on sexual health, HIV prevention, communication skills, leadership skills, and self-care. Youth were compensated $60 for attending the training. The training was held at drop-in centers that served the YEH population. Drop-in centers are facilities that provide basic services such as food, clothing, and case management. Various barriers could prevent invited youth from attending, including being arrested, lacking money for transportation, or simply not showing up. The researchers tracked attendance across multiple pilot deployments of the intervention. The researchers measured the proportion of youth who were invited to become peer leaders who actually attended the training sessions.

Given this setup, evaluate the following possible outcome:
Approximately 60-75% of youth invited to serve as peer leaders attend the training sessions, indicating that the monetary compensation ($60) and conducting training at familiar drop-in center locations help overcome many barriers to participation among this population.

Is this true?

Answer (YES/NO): NO